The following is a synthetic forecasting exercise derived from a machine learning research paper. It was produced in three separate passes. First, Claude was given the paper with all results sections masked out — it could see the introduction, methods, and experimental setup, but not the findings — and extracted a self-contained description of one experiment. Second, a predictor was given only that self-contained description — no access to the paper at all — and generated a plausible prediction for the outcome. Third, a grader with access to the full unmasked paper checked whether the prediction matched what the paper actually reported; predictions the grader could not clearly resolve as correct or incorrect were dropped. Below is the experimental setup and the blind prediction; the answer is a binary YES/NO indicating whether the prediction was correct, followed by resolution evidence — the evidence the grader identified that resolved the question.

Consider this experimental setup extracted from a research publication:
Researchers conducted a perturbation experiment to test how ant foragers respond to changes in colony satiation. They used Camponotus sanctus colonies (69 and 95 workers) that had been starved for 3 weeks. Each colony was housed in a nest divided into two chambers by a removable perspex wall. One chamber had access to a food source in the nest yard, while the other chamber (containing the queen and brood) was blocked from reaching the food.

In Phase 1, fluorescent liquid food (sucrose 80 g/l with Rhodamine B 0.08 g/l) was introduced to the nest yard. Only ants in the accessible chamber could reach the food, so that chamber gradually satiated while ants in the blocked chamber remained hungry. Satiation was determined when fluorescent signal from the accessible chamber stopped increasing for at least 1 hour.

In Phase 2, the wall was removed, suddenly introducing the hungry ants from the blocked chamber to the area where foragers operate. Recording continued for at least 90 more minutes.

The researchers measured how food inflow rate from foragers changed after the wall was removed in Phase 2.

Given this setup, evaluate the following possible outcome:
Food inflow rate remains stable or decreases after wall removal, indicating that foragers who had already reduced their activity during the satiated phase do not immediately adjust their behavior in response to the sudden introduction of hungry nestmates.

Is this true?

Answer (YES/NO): NO